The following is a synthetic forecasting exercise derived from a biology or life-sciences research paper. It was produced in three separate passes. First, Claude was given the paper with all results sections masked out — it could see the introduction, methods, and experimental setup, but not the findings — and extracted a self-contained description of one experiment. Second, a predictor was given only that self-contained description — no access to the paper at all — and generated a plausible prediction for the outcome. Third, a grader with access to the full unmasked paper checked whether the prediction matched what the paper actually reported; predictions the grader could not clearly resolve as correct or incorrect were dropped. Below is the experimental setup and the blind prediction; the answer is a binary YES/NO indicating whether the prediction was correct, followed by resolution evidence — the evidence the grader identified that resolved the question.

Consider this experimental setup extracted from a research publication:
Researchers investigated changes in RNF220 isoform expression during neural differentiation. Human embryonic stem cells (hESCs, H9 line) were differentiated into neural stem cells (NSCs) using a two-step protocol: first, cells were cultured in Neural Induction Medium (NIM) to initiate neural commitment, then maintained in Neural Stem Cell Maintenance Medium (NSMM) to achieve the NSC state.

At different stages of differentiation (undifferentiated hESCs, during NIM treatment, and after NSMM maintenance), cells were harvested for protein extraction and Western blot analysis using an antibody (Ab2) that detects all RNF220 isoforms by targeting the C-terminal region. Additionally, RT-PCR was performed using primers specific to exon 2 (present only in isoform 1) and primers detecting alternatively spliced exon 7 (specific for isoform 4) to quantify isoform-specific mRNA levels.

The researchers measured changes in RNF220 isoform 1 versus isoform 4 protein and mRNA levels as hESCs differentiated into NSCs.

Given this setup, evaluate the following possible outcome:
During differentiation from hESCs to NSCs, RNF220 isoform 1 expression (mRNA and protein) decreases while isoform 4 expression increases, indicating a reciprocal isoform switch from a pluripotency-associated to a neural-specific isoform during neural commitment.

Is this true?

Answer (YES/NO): NO